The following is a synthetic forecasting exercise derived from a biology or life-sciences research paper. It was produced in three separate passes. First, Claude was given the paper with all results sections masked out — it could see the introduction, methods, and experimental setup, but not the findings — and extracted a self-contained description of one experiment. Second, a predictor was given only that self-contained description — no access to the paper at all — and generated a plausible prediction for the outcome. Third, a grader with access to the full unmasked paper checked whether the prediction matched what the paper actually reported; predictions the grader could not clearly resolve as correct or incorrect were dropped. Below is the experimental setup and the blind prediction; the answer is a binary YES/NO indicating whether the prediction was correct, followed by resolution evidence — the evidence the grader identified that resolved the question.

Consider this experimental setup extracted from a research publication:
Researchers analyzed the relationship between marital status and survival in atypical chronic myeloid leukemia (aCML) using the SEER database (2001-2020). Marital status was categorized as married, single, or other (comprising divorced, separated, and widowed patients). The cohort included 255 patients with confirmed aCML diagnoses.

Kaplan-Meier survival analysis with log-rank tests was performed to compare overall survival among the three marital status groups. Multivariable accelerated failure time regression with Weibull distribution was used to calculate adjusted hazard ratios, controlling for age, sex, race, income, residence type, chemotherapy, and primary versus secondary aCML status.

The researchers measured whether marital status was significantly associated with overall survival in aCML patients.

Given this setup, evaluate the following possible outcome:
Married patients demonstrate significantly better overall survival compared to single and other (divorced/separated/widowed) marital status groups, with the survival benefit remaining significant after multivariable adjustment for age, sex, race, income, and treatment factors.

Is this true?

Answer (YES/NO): NO